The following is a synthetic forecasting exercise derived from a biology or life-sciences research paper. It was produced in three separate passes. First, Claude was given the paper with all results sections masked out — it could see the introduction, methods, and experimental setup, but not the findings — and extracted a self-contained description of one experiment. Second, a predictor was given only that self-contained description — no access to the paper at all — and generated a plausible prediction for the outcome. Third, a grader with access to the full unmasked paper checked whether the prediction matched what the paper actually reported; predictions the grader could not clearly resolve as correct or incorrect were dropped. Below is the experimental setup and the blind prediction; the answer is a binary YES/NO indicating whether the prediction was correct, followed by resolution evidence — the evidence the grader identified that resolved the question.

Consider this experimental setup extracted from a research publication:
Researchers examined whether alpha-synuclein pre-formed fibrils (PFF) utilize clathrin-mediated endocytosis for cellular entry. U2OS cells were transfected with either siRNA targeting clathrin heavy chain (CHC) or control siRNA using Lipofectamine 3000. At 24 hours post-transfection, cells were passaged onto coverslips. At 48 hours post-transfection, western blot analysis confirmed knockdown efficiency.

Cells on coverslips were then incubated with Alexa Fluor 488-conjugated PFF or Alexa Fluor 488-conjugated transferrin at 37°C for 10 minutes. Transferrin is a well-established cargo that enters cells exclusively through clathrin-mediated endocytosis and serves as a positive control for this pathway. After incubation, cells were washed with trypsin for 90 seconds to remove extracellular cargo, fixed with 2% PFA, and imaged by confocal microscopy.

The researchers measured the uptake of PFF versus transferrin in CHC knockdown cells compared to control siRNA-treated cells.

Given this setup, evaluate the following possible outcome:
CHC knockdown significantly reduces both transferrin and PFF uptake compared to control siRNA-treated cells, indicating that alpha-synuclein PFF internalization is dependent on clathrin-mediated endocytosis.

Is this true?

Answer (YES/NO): NO